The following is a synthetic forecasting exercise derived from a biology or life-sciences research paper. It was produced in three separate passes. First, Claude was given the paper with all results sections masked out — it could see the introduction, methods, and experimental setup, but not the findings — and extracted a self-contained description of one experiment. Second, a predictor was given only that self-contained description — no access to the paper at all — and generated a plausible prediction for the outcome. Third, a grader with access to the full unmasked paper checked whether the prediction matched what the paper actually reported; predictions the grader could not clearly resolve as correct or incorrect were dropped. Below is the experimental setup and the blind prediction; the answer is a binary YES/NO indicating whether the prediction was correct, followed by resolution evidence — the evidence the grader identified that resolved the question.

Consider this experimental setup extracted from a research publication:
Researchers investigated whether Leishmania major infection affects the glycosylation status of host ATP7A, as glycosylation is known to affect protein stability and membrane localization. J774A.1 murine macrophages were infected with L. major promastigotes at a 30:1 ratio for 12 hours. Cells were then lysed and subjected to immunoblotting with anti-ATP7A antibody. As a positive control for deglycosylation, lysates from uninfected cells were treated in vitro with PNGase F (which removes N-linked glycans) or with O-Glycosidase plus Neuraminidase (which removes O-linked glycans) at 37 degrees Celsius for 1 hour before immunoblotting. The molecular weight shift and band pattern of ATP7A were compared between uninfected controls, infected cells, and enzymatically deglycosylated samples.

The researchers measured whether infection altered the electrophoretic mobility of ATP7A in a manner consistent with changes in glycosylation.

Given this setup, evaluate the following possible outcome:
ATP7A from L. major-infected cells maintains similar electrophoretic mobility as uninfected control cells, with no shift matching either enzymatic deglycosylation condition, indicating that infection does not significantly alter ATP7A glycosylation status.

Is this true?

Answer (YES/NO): NO